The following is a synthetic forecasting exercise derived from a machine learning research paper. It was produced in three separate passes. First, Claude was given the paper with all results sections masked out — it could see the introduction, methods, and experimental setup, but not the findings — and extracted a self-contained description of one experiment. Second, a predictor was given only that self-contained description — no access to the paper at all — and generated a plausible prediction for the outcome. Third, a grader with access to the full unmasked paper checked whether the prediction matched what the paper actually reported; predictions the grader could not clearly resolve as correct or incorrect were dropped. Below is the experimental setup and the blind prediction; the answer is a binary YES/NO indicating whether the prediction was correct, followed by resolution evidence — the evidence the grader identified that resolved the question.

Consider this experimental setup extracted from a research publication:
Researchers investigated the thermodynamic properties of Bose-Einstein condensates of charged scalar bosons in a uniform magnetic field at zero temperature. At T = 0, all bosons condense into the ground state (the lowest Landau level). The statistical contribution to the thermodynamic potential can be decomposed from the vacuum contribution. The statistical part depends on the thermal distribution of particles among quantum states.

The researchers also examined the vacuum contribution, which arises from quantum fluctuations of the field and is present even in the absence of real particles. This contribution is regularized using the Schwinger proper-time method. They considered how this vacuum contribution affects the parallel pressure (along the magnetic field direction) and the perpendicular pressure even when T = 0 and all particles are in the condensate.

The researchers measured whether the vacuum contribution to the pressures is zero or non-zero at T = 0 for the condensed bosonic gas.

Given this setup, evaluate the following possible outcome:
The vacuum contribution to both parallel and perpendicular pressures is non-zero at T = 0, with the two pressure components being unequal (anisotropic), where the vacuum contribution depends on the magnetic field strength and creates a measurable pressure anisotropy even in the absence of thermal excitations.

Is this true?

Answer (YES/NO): YES